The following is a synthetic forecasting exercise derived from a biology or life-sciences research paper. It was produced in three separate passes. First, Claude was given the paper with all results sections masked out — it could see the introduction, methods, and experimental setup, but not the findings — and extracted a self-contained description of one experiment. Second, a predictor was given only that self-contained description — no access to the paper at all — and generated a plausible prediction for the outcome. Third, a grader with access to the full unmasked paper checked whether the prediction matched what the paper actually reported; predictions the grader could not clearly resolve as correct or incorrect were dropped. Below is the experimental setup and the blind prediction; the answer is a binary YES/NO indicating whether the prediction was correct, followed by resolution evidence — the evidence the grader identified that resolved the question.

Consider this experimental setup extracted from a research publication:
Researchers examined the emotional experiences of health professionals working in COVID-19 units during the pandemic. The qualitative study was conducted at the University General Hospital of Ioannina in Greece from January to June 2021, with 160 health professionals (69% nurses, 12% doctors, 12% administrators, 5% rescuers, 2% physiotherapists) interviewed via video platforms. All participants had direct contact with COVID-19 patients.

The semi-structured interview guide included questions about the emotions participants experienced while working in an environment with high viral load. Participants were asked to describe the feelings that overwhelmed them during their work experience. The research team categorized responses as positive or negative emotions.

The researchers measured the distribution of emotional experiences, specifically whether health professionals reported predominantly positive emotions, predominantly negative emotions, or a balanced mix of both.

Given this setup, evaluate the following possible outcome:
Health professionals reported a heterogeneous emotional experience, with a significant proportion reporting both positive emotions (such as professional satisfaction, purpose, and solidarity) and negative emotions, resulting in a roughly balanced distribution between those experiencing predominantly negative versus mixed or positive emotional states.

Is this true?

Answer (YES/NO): NO